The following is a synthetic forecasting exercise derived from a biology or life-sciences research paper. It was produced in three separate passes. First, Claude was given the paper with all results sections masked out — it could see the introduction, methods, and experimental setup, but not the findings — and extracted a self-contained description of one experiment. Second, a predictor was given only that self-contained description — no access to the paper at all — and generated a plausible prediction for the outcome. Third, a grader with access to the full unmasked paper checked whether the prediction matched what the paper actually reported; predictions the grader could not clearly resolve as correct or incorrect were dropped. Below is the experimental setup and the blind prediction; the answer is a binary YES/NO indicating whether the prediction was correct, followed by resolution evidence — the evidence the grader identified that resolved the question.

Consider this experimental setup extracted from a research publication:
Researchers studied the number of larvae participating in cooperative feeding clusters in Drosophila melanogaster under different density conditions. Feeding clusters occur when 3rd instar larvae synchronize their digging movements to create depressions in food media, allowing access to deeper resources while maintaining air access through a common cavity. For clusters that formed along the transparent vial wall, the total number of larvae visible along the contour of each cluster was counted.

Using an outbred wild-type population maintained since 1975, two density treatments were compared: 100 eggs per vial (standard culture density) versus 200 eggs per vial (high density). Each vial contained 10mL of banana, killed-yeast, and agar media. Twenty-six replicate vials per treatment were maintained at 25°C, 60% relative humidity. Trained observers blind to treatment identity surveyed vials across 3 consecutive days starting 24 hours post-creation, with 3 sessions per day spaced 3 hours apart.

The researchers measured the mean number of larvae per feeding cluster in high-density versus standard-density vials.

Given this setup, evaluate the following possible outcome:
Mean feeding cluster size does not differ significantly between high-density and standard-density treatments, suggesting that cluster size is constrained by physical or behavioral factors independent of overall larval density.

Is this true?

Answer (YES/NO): NO